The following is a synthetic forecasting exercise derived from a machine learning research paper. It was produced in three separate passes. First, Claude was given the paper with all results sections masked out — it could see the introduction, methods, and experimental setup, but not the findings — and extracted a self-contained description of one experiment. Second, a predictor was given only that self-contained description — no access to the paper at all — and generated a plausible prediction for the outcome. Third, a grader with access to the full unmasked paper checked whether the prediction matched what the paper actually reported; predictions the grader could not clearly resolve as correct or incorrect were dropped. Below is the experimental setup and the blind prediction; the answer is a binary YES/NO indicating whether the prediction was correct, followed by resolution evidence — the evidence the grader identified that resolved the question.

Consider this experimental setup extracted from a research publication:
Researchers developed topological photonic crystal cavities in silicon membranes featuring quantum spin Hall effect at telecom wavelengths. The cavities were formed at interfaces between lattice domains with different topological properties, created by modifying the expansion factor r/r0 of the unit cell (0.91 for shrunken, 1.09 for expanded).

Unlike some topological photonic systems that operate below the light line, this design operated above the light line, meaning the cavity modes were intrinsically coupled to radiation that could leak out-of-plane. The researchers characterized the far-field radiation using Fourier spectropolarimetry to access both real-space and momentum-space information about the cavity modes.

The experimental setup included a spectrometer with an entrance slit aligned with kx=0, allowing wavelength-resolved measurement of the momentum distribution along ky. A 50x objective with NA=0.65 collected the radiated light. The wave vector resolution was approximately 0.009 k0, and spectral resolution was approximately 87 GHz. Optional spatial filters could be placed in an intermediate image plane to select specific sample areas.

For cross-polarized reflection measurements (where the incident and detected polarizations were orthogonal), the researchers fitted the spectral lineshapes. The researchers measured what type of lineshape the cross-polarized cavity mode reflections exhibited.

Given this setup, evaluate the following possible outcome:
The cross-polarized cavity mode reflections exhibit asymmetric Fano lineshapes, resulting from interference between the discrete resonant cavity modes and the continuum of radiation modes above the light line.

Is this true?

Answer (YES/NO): NO